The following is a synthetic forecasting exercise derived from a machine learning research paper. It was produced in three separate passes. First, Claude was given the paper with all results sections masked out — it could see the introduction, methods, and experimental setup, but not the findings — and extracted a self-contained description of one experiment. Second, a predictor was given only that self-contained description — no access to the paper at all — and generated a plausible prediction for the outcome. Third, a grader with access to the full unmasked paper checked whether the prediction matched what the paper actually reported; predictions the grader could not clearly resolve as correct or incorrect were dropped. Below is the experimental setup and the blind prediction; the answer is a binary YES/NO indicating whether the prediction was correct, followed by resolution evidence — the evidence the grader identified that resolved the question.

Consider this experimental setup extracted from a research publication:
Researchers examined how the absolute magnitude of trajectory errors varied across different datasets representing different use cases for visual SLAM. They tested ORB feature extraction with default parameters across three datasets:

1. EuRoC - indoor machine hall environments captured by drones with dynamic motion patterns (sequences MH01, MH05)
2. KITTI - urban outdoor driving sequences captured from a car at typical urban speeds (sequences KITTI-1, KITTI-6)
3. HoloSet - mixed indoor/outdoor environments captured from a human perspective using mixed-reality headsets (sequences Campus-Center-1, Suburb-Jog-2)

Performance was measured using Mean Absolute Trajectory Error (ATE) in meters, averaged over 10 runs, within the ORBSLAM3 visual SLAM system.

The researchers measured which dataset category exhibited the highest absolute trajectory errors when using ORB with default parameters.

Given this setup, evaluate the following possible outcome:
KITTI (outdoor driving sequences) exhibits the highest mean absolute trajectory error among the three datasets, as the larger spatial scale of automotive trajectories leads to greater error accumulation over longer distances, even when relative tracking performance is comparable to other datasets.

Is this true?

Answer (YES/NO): NO